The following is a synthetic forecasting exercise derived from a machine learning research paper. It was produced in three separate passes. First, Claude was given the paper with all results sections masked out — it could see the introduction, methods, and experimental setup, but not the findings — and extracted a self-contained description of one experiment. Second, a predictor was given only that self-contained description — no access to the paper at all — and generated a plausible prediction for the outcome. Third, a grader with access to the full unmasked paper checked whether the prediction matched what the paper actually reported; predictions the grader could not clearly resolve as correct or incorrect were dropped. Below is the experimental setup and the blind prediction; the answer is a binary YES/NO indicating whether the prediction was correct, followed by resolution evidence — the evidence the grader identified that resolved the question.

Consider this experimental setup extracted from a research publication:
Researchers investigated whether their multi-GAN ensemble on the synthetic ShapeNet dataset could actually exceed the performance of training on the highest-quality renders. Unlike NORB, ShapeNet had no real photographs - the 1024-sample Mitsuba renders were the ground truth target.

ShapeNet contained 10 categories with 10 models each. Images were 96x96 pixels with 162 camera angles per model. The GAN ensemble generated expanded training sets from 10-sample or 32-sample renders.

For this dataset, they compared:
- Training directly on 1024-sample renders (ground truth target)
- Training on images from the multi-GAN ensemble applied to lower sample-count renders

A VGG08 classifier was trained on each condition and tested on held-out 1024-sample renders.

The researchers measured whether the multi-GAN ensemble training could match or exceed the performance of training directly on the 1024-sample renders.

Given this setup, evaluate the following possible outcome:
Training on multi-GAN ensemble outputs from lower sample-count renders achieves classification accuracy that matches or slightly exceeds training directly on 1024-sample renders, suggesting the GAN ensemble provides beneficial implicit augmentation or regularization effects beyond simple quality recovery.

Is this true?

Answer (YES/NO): YES